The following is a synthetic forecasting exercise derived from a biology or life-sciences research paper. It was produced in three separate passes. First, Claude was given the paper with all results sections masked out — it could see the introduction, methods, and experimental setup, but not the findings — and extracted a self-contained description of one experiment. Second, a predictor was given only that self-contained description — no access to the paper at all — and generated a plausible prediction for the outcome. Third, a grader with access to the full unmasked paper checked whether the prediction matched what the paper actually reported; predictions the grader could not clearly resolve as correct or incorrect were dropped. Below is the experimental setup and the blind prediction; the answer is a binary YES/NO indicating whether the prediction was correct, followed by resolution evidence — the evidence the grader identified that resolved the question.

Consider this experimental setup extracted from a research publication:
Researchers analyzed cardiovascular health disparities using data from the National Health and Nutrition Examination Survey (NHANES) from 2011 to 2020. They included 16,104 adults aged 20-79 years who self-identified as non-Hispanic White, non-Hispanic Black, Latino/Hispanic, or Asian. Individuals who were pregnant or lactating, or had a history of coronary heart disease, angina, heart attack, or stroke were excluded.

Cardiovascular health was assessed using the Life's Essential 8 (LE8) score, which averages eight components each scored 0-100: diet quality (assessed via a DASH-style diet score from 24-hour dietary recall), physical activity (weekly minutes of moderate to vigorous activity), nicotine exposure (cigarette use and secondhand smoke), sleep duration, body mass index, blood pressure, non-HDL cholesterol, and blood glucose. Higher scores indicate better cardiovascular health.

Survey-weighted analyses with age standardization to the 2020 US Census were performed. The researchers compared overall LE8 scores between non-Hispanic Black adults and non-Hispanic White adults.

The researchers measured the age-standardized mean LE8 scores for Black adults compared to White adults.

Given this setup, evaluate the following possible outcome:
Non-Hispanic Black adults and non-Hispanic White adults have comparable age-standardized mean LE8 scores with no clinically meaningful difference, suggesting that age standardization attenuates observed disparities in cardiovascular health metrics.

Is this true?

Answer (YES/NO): NO